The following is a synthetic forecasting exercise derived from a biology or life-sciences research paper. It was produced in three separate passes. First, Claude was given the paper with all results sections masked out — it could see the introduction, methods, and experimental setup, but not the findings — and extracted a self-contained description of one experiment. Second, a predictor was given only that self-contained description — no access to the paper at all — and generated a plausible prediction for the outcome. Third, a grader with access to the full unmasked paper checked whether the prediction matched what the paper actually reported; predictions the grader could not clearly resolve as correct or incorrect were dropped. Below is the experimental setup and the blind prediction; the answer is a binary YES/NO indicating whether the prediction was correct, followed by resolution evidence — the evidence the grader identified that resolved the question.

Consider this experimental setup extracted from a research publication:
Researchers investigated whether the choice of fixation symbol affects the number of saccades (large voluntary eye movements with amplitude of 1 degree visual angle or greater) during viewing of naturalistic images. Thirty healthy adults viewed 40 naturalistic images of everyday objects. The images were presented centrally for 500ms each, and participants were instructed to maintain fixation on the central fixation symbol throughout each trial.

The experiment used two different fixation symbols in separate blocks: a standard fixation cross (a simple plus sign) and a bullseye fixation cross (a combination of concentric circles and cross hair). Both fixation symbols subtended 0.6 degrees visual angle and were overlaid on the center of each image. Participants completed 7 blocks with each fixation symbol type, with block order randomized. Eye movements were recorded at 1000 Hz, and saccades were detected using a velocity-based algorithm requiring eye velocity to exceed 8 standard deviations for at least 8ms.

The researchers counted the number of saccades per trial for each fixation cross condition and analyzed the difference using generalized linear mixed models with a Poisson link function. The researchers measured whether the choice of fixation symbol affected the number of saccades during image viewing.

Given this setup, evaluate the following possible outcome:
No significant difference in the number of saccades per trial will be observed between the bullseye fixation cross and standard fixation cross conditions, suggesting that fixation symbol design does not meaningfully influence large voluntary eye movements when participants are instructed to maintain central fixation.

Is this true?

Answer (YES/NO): NO